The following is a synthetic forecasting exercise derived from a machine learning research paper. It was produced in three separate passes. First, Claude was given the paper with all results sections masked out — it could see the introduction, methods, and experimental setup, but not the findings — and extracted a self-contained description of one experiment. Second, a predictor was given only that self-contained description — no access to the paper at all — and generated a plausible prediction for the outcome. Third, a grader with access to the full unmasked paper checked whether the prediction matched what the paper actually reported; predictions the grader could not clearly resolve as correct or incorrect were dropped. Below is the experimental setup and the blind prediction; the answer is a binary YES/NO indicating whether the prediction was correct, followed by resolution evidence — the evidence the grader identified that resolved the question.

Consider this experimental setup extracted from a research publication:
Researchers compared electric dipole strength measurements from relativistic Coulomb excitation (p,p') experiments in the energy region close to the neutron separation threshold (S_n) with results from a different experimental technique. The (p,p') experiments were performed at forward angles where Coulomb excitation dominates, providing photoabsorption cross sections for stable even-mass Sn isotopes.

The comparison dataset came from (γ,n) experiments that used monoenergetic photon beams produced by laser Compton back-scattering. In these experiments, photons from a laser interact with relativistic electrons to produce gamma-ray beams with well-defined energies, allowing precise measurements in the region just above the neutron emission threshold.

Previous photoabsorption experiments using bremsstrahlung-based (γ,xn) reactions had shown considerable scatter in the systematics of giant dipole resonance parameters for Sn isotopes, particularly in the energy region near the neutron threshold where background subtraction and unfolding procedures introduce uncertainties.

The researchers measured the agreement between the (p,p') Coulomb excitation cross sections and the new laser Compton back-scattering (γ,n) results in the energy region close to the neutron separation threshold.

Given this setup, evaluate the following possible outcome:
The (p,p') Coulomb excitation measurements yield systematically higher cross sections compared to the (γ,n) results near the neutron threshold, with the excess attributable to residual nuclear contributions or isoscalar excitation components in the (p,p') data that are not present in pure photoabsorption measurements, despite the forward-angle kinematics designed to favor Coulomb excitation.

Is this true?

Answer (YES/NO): NO